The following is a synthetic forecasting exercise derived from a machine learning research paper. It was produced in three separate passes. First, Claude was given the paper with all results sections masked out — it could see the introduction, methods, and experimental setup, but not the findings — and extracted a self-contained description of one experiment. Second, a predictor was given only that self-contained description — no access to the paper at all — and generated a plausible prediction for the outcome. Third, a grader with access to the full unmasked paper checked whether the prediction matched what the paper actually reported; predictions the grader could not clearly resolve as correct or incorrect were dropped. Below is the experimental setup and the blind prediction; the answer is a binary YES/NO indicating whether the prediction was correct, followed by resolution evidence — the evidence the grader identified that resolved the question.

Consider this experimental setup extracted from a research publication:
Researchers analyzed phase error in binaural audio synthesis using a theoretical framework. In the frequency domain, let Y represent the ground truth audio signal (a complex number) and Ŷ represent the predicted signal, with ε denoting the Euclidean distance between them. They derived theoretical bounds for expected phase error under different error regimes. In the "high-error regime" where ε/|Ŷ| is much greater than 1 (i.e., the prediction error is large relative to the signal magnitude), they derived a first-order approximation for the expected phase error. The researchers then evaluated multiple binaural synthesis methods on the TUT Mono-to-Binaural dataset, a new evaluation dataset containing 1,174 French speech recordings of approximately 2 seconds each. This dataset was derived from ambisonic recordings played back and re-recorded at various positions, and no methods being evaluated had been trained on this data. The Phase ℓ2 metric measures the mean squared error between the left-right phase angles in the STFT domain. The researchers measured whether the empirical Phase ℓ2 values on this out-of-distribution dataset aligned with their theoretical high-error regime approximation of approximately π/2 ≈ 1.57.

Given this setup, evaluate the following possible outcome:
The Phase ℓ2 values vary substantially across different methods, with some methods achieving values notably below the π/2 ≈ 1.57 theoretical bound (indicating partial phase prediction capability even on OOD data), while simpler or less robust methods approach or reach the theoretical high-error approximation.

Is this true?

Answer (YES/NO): NO